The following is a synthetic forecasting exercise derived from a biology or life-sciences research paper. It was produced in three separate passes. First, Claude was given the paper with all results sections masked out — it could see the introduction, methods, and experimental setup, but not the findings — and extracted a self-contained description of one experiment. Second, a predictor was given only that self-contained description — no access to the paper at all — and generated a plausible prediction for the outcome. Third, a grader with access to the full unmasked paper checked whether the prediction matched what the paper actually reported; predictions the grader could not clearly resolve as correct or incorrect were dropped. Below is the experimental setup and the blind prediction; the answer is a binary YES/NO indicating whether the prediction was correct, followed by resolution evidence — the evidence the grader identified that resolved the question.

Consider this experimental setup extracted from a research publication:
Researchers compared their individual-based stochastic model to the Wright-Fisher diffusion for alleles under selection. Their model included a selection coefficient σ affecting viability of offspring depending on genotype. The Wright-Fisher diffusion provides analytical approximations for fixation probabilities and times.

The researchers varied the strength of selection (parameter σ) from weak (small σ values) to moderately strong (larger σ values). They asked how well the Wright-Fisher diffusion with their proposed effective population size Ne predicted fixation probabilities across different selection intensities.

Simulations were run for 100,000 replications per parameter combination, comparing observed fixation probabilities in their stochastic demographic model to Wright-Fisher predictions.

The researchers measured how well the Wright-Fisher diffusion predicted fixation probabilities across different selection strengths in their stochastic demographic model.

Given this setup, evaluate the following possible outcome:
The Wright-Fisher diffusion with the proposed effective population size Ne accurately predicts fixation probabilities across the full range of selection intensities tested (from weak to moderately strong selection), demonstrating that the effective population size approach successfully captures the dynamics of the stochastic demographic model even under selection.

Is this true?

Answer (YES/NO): NO